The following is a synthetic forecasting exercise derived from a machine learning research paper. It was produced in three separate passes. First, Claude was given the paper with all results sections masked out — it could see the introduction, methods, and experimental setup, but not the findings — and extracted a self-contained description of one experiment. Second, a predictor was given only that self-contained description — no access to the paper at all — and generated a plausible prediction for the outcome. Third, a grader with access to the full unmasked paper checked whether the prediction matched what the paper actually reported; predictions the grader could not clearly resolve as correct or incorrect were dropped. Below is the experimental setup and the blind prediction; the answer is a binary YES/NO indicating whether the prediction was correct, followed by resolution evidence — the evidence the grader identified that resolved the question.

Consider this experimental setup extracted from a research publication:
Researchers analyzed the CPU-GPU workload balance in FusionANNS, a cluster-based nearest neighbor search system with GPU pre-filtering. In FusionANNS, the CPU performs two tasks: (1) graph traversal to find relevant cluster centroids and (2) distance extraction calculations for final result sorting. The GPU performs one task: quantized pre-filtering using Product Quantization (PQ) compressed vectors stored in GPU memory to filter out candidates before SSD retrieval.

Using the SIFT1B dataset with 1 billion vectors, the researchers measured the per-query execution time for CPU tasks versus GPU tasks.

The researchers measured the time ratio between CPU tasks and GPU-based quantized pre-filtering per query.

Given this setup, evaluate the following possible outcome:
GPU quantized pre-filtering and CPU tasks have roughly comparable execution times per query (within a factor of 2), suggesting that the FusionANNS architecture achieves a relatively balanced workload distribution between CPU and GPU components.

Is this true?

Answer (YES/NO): NO